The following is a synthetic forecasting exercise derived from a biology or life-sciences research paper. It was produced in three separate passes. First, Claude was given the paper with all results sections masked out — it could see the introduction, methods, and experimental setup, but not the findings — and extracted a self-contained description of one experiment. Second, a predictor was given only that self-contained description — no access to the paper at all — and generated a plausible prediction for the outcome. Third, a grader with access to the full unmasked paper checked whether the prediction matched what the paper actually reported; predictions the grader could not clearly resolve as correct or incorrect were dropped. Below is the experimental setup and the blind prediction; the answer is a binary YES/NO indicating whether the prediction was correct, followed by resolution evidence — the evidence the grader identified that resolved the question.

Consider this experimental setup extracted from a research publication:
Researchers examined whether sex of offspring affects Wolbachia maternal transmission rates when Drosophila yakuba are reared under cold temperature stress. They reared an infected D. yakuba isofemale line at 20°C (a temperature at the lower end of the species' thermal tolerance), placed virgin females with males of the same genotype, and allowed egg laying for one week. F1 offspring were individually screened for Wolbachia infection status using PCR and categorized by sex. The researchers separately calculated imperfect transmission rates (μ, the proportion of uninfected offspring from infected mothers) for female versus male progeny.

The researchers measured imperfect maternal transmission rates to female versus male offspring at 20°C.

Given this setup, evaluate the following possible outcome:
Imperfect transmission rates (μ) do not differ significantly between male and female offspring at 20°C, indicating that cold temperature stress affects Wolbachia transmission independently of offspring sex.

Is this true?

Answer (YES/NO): NO